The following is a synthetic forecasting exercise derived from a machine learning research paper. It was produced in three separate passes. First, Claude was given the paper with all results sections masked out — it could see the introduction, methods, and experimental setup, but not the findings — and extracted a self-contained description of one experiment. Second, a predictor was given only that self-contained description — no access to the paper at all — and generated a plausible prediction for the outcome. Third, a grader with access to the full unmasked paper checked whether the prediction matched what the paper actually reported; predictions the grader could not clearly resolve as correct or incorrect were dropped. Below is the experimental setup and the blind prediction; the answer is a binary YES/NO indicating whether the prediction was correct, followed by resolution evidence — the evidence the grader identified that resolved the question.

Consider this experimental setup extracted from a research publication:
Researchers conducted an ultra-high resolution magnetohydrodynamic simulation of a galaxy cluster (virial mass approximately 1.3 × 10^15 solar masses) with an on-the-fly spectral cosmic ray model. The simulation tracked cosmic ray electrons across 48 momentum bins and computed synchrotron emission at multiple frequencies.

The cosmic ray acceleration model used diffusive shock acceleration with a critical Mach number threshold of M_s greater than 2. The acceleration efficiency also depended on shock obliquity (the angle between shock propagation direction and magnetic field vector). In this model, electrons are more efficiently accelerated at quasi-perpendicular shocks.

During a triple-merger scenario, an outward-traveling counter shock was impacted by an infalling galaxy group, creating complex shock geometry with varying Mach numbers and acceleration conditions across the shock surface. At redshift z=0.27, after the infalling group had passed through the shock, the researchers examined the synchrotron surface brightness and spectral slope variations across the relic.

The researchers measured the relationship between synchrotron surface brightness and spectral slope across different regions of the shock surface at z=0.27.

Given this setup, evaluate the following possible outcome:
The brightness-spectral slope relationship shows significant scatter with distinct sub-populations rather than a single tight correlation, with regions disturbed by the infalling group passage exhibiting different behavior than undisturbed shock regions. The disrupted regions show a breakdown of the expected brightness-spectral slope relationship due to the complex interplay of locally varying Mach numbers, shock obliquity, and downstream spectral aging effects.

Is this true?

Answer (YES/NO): YES